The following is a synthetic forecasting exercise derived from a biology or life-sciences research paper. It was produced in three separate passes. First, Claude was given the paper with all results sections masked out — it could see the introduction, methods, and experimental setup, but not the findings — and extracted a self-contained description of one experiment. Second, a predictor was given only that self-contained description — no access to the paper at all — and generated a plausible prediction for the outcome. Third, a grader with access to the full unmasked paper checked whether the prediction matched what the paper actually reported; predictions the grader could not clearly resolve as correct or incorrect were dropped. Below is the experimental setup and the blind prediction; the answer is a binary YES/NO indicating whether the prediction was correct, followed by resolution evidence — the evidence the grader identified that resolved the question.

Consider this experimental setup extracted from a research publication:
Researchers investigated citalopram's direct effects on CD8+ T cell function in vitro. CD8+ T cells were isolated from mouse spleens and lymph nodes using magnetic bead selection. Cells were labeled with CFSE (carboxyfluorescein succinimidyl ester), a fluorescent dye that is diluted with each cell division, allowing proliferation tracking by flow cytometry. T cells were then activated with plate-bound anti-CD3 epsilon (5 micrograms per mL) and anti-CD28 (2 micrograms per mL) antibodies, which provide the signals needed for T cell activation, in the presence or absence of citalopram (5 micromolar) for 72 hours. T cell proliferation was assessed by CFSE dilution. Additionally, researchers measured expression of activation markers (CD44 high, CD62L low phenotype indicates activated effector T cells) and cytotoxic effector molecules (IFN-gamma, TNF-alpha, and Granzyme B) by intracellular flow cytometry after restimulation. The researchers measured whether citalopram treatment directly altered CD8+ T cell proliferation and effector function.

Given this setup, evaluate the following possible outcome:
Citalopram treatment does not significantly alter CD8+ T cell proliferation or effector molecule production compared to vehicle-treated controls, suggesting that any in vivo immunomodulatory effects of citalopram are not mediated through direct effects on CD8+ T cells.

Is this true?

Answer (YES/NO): NO